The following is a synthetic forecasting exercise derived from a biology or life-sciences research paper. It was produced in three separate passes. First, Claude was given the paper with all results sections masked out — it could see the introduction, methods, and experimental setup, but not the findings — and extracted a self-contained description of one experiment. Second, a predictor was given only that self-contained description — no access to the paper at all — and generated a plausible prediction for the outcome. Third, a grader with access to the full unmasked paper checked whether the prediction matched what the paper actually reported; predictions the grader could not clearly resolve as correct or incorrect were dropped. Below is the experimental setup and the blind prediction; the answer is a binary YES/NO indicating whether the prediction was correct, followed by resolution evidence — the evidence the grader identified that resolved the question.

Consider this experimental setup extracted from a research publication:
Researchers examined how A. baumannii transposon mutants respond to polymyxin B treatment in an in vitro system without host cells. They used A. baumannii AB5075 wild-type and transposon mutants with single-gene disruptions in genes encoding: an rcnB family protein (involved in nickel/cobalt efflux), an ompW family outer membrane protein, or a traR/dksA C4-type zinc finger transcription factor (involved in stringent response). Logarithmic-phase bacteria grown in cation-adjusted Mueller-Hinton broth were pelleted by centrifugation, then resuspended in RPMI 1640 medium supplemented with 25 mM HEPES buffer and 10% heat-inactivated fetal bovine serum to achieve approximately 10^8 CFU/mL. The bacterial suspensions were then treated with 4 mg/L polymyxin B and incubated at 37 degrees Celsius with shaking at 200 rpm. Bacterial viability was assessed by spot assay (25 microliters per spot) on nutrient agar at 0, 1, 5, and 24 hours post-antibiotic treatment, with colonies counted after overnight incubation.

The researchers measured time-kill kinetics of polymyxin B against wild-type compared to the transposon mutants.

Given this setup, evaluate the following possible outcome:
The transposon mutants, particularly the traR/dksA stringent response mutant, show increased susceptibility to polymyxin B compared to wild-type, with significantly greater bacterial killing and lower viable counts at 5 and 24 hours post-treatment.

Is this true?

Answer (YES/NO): YES